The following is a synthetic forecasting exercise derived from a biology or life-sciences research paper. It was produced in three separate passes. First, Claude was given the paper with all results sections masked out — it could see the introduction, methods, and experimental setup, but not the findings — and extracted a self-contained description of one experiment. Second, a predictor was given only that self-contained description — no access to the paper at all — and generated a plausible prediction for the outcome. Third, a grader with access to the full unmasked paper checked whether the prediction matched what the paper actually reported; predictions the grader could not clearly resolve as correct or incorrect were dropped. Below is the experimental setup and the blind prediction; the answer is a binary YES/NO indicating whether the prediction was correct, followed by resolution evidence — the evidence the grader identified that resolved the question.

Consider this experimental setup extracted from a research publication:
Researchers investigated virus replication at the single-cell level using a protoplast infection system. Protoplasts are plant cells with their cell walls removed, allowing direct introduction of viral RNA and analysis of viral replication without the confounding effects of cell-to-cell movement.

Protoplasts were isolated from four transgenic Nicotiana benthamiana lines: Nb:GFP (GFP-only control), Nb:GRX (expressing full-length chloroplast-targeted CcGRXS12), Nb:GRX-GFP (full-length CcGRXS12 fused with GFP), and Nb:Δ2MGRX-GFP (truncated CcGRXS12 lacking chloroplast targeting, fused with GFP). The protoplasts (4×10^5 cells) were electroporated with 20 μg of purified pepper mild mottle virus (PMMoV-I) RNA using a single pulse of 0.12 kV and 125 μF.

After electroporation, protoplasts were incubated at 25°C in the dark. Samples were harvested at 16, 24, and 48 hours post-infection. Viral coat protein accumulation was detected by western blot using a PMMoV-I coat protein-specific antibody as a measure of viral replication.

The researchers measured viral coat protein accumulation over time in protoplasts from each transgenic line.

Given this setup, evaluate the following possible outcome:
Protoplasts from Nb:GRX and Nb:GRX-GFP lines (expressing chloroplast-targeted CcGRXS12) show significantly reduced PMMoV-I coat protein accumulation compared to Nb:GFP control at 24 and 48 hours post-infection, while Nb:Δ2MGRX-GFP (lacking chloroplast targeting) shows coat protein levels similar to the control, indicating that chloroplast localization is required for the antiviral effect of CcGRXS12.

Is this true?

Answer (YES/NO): NO